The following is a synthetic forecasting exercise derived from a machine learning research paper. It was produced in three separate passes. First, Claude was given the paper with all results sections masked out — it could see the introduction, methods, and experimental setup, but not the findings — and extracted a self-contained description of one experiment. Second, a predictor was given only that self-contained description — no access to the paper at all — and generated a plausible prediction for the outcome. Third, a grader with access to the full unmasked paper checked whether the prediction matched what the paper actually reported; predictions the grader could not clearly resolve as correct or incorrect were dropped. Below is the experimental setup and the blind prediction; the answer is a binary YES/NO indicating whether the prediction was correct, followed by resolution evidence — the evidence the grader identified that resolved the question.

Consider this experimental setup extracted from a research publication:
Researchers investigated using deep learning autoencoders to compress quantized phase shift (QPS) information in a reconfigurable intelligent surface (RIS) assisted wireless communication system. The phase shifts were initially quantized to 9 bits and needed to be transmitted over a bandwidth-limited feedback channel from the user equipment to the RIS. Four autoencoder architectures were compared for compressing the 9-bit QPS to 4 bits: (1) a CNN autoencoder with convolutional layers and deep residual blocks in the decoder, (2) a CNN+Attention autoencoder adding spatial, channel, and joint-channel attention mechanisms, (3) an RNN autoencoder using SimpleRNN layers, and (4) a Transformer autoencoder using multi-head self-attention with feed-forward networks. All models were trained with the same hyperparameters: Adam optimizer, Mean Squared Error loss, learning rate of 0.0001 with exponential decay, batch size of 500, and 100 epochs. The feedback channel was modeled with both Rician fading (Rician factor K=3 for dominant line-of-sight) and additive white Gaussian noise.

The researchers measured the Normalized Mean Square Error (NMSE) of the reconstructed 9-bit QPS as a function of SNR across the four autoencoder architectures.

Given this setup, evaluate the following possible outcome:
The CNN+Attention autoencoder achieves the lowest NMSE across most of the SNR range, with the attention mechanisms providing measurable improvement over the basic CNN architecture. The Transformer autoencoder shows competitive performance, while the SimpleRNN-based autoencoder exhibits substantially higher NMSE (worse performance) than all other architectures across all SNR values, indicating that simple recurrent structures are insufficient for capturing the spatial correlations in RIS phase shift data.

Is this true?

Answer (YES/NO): NO